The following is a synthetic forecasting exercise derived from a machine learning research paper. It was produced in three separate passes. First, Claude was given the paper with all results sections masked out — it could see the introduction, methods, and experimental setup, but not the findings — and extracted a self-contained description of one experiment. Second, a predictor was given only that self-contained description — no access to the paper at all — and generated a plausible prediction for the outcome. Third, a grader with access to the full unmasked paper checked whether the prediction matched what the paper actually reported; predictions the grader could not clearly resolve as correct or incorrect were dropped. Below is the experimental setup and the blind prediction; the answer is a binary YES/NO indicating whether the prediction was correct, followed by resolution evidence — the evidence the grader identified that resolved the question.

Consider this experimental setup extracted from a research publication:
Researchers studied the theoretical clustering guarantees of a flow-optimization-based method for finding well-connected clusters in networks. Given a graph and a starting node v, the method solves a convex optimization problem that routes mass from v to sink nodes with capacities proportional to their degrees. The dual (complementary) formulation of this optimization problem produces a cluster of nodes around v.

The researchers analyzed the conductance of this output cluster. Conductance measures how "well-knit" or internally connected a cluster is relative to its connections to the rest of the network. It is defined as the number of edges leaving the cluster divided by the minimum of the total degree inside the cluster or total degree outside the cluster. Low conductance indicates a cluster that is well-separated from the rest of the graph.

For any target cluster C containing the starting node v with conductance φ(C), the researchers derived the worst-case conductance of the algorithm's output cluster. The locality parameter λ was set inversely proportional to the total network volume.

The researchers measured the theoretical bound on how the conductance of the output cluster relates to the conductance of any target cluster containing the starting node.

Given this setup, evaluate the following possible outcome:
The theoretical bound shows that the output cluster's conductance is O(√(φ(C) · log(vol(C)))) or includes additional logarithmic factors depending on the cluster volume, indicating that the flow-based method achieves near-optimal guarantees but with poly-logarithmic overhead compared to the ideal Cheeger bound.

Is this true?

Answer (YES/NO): NO